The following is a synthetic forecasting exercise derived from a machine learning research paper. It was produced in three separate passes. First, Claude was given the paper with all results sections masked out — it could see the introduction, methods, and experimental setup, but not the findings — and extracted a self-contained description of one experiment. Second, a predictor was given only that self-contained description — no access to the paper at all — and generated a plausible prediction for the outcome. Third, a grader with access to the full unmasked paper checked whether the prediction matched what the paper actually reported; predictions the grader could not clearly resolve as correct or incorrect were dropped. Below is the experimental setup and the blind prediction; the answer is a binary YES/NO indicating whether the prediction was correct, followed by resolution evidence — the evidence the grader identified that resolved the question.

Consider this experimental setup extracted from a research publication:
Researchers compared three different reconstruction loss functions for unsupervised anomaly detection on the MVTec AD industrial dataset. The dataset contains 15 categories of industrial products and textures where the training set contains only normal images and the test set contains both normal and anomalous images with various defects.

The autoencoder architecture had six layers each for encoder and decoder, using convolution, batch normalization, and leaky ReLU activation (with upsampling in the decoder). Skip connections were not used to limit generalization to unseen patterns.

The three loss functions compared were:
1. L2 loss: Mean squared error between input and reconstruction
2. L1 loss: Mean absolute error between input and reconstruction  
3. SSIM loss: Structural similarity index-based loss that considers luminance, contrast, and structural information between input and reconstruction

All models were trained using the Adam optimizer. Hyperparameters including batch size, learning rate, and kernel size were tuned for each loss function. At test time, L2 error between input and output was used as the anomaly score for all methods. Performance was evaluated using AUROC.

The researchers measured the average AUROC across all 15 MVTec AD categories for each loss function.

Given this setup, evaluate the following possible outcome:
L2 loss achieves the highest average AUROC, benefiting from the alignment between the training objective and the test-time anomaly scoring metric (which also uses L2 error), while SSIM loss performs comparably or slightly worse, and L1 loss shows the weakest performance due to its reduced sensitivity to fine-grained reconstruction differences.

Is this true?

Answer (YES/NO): YES